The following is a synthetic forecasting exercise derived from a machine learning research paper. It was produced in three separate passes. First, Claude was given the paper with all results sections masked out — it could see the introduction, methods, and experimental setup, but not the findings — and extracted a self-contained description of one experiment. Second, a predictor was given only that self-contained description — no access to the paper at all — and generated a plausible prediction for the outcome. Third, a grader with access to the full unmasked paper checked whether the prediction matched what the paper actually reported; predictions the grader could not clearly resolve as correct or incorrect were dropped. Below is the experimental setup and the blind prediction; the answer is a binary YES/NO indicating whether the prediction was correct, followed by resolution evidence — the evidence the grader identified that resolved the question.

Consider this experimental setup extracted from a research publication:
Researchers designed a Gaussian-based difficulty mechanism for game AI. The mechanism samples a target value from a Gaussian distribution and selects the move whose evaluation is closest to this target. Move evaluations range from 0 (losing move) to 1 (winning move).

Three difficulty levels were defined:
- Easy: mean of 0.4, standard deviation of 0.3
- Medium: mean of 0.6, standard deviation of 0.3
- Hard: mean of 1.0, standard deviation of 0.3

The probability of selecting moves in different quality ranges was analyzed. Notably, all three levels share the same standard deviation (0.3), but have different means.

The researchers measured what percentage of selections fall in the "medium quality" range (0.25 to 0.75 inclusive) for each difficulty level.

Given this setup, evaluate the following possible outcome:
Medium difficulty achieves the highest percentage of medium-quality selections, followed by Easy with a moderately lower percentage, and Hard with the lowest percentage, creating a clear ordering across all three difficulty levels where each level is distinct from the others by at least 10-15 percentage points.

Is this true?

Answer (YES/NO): NO